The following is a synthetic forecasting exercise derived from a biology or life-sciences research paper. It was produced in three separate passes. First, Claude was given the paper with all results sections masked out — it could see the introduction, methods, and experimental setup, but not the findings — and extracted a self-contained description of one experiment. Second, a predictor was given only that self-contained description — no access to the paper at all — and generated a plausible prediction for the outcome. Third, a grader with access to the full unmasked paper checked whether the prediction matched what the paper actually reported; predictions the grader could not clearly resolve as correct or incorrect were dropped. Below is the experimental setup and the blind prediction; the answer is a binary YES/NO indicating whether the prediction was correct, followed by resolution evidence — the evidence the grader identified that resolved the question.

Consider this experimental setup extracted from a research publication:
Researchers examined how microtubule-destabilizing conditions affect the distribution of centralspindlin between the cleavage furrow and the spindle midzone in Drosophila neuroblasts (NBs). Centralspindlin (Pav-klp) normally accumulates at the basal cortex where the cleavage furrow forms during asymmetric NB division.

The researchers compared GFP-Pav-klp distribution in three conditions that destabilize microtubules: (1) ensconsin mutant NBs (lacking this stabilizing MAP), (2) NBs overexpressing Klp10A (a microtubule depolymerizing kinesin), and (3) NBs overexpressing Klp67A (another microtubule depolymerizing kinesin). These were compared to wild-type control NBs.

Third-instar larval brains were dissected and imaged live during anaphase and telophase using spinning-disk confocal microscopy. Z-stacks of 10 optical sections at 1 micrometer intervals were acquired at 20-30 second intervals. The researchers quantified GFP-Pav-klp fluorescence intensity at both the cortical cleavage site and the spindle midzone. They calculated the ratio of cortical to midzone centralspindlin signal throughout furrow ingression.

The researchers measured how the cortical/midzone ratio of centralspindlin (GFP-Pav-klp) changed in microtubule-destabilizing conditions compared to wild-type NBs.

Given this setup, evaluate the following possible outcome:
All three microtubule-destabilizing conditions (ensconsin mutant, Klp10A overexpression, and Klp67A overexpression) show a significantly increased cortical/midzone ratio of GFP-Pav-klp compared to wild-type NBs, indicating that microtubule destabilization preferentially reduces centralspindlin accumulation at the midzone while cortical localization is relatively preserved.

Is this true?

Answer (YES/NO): NO